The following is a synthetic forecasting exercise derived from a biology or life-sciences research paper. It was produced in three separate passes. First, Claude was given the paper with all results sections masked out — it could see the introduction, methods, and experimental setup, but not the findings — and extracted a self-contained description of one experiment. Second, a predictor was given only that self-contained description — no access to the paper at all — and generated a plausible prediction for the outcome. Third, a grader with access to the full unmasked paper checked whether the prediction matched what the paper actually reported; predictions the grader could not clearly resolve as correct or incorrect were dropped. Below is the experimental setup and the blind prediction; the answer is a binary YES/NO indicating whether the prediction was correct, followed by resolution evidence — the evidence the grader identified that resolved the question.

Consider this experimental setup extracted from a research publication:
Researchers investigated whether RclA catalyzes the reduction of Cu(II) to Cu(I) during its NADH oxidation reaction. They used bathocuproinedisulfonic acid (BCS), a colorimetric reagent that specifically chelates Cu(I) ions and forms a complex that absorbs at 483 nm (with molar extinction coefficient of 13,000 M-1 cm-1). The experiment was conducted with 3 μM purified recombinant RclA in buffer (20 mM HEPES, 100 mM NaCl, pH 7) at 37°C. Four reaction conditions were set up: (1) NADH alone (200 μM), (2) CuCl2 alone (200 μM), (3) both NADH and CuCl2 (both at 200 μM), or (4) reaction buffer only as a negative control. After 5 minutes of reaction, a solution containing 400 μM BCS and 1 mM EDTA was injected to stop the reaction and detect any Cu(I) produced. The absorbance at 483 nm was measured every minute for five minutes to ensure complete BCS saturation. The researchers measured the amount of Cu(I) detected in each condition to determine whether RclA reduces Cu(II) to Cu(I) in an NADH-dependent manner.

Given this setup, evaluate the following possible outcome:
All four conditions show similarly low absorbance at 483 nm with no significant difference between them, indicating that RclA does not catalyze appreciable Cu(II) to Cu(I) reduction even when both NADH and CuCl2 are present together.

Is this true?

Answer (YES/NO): NO